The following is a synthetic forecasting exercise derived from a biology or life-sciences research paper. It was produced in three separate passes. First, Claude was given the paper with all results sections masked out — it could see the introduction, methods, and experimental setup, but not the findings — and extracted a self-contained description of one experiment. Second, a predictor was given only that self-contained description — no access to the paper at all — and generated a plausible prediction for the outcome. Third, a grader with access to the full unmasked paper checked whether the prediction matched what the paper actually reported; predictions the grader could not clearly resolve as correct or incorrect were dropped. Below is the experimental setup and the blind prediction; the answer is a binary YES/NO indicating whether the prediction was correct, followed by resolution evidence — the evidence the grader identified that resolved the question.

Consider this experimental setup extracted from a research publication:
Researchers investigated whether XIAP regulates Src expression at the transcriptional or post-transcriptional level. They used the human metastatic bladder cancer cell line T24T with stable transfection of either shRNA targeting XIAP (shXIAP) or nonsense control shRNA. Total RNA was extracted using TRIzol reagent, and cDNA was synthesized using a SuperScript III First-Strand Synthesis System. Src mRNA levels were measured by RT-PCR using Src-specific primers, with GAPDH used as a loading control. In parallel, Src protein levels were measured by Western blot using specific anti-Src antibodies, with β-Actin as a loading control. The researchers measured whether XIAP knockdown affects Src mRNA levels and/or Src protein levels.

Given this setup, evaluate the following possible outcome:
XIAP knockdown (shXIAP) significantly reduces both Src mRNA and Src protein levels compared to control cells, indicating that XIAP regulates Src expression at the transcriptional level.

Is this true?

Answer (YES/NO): NO